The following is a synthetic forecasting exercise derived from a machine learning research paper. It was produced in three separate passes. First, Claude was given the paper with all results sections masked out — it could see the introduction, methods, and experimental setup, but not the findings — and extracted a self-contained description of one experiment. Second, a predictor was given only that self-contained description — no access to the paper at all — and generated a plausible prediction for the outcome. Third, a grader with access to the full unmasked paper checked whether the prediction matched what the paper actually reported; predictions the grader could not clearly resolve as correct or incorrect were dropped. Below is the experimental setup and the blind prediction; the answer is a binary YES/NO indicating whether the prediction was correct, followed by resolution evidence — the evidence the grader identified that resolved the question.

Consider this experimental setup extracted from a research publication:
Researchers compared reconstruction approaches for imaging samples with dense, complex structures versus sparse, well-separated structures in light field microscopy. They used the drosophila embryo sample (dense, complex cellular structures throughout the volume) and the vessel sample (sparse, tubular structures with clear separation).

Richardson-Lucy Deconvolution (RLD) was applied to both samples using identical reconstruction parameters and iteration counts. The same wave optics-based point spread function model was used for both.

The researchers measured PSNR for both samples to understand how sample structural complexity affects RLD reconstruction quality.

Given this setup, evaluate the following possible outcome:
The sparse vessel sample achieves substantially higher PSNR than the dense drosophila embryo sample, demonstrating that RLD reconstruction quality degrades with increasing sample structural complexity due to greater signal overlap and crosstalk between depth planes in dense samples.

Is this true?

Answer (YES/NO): YES